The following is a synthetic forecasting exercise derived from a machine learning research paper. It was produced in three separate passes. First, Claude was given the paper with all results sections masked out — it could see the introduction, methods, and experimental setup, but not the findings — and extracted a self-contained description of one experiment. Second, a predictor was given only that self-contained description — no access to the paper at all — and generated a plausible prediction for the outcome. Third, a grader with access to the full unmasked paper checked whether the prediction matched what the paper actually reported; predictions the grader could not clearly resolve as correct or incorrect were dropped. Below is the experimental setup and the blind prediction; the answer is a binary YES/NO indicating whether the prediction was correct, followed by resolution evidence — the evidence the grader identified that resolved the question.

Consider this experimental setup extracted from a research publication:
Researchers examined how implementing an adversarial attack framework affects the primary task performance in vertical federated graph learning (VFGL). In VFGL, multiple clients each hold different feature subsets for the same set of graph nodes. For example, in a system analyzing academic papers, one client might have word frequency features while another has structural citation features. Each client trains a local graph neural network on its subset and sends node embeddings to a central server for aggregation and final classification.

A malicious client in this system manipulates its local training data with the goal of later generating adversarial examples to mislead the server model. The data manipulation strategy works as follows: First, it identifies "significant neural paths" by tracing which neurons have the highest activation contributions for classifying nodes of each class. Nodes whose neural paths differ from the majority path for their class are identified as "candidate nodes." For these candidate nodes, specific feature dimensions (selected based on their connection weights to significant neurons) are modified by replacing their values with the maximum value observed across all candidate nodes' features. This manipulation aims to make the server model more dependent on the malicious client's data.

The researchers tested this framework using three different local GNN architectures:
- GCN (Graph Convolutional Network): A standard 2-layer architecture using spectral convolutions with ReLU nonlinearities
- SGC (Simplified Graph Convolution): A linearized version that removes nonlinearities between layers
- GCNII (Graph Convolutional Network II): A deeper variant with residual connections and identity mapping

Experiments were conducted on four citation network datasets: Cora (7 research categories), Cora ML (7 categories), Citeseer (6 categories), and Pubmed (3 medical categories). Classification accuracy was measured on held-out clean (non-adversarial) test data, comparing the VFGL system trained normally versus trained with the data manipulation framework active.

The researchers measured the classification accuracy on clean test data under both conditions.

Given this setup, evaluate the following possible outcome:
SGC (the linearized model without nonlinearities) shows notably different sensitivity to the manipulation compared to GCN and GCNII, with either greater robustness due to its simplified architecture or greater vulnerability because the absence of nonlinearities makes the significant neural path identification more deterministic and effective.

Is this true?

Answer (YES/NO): NO